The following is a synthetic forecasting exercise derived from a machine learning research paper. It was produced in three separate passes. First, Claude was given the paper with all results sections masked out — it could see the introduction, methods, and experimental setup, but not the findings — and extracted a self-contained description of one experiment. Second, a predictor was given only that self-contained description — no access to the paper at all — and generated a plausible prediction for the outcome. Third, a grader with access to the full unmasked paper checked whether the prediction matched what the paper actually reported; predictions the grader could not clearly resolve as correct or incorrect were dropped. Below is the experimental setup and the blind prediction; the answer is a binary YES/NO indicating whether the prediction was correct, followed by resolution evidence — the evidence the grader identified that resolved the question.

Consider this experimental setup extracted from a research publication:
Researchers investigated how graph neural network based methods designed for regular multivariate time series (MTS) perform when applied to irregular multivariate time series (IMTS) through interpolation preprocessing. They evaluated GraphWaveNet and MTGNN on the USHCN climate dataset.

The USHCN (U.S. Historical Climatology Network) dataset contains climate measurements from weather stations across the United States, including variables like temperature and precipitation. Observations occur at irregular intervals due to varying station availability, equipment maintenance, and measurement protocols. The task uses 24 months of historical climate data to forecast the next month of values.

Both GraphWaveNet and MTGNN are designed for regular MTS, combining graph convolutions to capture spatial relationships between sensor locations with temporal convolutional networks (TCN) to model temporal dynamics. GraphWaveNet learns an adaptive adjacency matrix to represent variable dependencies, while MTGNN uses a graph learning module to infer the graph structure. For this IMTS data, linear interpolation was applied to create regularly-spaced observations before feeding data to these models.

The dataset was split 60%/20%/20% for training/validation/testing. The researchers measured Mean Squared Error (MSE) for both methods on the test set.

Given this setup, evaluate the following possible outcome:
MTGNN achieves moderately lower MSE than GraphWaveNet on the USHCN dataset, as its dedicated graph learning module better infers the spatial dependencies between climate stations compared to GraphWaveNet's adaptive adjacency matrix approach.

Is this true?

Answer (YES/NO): NO